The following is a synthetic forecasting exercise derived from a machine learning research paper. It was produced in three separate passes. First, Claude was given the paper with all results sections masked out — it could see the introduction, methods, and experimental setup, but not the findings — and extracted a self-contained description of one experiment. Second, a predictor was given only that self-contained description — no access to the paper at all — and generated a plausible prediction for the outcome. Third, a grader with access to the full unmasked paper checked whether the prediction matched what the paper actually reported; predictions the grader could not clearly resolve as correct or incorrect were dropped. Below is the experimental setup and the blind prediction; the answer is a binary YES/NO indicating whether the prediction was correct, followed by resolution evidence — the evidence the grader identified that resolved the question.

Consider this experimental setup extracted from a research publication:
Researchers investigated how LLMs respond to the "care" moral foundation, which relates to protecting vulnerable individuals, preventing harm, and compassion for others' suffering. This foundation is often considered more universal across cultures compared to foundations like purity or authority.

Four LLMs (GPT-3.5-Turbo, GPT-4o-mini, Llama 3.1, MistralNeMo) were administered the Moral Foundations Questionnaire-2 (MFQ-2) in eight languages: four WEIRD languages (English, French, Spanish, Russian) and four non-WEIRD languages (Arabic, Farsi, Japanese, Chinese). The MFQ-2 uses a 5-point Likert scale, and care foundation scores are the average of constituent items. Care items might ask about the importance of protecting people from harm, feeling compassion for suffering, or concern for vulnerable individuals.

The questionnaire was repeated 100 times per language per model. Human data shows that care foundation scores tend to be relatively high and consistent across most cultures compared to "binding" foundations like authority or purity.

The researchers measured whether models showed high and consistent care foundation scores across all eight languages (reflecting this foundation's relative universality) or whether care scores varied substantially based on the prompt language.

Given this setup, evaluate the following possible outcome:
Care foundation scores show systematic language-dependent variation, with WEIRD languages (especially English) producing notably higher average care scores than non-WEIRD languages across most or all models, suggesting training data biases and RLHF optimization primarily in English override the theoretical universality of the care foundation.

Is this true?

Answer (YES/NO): YES